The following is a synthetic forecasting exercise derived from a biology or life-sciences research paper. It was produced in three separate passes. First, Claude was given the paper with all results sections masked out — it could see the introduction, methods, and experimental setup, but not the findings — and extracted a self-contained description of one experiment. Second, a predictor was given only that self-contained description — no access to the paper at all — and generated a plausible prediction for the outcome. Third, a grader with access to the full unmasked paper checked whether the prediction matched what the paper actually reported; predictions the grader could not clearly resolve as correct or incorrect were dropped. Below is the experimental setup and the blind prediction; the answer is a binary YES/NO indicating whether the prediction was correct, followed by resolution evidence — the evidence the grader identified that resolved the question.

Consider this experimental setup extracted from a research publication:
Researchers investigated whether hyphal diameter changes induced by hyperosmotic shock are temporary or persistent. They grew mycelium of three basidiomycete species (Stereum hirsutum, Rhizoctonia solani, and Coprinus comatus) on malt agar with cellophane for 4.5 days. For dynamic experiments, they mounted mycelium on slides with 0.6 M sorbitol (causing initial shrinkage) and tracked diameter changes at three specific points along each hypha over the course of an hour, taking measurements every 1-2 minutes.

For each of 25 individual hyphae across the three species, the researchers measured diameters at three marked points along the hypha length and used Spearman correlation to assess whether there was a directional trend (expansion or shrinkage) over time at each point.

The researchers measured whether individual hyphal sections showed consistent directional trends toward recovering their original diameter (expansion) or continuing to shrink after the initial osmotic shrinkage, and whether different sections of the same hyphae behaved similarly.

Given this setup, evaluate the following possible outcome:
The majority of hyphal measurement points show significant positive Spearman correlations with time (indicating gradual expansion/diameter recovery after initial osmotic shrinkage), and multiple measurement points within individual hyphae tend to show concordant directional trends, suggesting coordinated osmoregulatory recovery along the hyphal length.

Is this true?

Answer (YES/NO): NO